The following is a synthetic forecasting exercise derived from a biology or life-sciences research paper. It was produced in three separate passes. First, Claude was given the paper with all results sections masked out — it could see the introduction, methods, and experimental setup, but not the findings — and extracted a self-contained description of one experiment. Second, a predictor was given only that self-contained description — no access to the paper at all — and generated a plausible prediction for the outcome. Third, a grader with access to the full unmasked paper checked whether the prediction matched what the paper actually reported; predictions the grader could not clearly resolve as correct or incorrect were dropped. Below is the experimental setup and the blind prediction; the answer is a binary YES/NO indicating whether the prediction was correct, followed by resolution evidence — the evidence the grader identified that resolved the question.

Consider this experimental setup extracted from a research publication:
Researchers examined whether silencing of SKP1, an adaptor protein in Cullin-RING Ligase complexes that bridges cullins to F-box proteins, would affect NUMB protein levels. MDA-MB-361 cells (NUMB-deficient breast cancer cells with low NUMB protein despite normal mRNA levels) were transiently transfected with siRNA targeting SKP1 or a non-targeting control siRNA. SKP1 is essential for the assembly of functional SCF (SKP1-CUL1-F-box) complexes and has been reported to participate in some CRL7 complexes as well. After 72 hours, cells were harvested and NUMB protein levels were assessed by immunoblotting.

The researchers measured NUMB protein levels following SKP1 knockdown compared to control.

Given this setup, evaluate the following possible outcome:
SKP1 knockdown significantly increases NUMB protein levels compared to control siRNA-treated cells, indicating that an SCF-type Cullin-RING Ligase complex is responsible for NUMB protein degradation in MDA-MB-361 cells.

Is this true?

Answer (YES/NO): YES